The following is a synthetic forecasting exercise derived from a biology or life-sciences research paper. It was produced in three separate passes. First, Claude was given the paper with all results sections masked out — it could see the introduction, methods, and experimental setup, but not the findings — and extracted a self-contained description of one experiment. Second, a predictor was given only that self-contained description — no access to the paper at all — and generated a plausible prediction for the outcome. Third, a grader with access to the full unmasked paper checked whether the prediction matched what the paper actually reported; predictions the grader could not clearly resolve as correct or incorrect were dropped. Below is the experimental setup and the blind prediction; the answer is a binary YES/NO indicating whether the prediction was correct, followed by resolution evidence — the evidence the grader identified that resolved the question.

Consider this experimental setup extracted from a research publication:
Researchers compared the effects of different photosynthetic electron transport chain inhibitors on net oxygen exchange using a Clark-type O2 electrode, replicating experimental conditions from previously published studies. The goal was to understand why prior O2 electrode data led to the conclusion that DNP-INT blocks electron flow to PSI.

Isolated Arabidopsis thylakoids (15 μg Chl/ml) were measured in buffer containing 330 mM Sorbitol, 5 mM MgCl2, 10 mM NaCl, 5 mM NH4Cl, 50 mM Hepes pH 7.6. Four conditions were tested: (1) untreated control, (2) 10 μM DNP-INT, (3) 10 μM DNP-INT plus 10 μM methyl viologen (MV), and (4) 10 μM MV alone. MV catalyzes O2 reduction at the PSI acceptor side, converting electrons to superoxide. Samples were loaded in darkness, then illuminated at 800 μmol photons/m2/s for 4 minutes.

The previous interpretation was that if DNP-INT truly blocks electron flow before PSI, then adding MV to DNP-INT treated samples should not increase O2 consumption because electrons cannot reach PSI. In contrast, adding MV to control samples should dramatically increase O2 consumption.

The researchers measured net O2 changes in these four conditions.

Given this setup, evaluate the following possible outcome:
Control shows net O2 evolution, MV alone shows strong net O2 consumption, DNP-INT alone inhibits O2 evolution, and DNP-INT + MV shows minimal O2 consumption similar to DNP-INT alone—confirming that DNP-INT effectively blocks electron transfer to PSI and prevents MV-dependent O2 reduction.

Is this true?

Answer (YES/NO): NO